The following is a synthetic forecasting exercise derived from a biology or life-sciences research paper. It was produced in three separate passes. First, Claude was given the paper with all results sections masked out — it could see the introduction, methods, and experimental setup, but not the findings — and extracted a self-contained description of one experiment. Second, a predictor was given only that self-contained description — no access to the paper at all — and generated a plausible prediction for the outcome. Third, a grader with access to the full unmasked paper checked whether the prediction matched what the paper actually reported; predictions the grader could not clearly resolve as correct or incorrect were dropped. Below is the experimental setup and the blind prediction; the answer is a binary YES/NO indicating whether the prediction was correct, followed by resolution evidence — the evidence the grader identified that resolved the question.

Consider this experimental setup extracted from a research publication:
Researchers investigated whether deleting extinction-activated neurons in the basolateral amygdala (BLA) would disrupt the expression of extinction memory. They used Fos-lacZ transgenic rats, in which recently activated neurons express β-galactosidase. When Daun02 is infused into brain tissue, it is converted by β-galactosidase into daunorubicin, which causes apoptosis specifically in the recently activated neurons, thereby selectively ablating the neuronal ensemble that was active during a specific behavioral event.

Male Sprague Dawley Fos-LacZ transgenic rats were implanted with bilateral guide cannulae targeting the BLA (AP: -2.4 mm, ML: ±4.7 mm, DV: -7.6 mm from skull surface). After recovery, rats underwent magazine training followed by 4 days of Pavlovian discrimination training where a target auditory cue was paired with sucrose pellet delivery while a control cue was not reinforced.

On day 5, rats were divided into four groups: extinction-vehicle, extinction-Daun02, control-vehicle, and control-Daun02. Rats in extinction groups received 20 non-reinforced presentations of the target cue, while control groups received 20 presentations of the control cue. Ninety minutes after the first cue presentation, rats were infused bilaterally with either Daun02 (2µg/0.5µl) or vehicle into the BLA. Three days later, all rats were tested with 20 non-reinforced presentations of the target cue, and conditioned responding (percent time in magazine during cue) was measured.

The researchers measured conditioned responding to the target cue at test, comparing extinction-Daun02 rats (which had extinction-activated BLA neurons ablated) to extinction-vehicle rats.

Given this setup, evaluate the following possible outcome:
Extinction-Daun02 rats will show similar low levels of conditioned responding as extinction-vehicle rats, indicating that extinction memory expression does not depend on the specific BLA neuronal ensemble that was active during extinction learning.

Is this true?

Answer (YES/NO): YES